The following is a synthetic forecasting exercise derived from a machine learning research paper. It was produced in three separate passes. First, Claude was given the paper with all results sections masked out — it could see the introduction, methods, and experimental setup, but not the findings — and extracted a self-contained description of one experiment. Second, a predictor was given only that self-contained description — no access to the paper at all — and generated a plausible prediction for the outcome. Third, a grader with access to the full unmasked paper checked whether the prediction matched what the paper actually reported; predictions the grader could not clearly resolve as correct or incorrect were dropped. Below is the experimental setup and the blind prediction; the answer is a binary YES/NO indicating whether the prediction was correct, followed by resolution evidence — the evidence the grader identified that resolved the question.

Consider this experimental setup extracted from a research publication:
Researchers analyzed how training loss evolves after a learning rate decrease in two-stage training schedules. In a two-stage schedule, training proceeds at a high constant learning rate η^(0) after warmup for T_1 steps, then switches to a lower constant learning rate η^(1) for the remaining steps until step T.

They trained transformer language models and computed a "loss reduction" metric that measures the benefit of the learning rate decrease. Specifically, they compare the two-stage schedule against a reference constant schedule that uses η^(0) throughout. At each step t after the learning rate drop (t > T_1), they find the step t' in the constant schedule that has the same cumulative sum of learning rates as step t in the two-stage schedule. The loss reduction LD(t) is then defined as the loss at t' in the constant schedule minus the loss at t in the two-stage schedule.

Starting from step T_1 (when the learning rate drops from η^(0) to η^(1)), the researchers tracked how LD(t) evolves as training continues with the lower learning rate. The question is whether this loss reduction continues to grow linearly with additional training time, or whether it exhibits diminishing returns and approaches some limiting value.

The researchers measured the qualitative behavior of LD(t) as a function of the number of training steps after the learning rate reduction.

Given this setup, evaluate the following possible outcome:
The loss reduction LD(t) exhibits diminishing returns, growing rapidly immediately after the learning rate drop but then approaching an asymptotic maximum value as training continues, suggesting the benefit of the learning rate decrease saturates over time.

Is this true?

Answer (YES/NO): YES